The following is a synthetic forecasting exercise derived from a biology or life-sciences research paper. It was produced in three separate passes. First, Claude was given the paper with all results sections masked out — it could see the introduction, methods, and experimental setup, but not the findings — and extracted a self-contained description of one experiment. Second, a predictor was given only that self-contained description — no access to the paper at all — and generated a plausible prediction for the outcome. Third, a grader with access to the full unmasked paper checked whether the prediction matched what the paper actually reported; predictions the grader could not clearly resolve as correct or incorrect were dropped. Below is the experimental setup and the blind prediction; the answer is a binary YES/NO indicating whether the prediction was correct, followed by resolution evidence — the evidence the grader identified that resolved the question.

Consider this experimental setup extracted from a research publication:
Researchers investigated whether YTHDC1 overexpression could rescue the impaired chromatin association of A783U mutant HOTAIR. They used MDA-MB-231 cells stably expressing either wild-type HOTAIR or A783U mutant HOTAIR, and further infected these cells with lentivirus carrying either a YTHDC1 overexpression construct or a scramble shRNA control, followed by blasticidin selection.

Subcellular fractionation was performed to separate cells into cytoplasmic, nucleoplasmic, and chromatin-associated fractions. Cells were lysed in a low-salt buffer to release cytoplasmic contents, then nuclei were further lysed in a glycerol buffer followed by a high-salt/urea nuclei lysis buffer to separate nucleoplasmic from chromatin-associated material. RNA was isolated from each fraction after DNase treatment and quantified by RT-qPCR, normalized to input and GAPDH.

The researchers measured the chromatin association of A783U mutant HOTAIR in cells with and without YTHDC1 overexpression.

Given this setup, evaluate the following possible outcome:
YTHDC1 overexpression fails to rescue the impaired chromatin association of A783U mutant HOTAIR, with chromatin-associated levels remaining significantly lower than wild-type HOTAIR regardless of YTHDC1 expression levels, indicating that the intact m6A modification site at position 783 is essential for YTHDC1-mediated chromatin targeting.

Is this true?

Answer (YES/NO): NO